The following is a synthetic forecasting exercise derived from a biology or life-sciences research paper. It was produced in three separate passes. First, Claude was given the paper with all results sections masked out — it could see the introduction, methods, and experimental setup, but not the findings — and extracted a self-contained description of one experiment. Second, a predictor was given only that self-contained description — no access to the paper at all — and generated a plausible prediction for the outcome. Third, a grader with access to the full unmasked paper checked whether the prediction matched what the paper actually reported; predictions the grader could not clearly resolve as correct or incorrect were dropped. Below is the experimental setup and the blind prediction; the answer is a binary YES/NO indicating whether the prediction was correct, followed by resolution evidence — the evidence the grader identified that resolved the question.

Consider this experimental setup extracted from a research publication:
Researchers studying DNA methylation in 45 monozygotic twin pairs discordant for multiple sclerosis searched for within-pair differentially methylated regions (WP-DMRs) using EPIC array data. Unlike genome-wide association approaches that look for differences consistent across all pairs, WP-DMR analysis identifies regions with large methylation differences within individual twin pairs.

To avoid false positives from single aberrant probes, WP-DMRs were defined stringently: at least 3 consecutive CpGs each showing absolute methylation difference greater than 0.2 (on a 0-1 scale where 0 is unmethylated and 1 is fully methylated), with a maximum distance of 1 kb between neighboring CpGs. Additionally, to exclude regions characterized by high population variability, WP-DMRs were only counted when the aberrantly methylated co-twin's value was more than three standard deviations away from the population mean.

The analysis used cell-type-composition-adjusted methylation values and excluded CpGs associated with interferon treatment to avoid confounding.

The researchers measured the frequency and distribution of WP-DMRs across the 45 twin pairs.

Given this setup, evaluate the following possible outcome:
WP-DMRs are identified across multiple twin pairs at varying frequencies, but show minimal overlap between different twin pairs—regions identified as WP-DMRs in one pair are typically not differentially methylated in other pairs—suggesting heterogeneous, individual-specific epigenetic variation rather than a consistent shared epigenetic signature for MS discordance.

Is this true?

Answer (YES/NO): YES